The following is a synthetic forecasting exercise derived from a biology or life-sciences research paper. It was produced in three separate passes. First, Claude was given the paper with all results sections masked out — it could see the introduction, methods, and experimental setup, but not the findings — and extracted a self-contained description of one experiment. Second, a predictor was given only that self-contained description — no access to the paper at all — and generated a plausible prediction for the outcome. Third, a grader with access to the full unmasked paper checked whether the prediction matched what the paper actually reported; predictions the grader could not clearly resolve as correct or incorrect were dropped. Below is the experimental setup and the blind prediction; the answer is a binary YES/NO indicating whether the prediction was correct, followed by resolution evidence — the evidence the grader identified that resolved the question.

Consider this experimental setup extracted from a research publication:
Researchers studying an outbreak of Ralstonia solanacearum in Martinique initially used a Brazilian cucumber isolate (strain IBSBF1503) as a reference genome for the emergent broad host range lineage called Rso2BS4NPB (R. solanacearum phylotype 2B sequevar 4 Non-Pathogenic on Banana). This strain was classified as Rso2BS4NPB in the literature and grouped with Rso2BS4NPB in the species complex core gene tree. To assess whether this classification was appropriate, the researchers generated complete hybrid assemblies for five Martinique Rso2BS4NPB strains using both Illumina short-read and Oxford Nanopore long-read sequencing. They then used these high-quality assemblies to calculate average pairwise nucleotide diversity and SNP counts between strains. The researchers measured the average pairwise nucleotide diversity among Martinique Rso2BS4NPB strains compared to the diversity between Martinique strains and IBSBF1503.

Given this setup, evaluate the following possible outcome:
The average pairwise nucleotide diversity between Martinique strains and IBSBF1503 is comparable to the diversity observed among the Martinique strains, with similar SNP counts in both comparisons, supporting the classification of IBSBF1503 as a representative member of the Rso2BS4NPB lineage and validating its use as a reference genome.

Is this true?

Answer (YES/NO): NO